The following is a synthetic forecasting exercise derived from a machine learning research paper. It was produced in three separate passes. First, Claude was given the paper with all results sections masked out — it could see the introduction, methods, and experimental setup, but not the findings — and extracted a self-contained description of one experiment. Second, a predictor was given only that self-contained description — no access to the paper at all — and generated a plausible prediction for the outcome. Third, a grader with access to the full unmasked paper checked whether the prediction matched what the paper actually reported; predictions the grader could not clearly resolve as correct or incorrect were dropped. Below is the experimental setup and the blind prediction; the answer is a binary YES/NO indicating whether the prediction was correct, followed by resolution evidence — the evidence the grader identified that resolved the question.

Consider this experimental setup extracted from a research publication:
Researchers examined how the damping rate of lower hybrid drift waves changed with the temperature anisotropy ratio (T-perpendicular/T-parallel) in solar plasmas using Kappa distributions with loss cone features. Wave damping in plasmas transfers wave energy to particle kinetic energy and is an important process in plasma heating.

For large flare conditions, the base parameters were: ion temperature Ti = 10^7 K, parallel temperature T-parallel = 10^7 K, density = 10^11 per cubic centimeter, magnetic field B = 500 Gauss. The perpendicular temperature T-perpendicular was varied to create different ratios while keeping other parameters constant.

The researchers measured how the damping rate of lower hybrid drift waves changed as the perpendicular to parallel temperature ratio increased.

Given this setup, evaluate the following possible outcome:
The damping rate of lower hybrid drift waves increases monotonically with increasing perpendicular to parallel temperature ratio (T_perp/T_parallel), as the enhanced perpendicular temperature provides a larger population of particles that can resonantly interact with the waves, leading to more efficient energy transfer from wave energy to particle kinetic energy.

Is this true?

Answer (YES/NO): YES